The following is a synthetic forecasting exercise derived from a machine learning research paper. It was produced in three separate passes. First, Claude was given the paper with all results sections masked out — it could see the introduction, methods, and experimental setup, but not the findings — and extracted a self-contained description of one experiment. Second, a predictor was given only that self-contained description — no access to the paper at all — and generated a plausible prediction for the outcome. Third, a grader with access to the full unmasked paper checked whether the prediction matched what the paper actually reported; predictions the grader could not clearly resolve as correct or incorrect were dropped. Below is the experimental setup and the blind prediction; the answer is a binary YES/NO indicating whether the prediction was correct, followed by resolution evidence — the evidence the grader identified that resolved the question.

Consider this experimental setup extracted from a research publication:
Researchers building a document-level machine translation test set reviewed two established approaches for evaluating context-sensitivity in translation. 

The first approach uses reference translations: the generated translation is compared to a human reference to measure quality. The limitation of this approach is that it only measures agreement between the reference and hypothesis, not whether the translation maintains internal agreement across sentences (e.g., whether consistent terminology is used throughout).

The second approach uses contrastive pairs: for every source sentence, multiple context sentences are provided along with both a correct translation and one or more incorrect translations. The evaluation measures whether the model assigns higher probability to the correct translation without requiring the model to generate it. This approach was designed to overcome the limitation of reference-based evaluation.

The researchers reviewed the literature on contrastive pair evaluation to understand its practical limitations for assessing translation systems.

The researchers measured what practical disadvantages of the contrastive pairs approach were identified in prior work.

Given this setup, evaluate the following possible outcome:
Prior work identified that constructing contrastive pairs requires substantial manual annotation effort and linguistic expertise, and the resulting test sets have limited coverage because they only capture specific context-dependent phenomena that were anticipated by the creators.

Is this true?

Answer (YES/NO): NO